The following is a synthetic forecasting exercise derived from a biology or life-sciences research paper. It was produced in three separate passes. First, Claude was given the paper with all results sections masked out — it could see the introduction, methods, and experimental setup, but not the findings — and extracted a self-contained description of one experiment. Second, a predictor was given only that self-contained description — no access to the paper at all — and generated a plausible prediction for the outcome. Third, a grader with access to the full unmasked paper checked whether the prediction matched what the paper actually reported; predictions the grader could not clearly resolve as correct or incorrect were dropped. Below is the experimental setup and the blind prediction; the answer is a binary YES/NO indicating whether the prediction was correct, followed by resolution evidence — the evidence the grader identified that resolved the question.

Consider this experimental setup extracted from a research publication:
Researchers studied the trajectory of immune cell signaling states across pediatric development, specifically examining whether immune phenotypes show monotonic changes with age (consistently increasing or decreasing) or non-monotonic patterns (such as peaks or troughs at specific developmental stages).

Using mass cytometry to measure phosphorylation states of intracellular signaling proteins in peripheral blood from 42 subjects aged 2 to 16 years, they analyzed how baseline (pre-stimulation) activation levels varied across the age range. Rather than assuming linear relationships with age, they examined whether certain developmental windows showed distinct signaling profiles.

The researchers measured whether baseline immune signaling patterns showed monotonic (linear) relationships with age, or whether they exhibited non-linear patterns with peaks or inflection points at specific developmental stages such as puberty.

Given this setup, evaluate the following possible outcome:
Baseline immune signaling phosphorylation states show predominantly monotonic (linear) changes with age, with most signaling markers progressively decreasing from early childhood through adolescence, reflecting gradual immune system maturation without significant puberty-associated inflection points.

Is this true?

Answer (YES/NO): NO